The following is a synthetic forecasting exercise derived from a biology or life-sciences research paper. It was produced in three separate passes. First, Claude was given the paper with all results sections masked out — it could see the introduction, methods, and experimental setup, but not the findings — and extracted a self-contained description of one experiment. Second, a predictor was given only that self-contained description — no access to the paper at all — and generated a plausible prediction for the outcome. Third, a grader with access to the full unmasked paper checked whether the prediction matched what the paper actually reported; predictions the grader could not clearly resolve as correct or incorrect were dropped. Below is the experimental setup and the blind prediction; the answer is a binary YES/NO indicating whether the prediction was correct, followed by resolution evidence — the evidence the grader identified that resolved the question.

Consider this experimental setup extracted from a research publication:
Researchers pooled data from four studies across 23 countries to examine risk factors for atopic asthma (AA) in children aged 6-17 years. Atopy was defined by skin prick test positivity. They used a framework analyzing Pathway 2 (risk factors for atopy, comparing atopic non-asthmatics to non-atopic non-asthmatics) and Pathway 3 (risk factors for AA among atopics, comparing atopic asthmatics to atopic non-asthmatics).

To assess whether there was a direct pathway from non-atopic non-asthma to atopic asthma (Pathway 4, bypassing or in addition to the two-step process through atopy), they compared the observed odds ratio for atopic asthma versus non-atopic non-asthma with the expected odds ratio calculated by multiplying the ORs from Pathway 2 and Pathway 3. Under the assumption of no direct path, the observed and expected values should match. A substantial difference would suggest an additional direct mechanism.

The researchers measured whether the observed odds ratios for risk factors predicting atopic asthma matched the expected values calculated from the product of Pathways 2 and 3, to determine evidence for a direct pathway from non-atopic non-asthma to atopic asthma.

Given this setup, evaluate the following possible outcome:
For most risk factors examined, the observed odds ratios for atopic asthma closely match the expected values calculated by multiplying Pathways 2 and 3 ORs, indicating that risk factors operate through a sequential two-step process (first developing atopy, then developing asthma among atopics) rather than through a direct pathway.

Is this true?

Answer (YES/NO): YES